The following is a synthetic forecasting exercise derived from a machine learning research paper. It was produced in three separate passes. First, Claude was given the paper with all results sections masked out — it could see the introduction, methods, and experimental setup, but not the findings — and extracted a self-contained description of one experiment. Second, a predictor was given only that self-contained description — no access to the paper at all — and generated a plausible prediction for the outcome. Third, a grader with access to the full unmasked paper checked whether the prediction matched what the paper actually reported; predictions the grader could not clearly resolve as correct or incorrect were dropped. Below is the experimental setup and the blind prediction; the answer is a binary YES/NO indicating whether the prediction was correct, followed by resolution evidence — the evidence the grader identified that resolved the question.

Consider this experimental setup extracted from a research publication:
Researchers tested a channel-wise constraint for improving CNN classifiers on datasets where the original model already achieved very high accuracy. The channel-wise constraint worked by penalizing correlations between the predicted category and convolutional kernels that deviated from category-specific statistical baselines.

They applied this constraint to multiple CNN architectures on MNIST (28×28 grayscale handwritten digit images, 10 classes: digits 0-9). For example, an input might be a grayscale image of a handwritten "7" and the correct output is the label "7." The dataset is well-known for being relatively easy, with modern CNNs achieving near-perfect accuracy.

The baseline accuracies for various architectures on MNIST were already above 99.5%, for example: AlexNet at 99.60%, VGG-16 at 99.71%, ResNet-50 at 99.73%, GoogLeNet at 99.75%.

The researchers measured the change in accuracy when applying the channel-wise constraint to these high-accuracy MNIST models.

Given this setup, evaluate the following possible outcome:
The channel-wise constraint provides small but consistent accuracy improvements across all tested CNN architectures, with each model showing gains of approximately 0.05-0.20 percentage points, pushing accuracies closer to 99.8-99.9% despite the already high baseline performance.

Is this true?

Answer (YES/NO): NO